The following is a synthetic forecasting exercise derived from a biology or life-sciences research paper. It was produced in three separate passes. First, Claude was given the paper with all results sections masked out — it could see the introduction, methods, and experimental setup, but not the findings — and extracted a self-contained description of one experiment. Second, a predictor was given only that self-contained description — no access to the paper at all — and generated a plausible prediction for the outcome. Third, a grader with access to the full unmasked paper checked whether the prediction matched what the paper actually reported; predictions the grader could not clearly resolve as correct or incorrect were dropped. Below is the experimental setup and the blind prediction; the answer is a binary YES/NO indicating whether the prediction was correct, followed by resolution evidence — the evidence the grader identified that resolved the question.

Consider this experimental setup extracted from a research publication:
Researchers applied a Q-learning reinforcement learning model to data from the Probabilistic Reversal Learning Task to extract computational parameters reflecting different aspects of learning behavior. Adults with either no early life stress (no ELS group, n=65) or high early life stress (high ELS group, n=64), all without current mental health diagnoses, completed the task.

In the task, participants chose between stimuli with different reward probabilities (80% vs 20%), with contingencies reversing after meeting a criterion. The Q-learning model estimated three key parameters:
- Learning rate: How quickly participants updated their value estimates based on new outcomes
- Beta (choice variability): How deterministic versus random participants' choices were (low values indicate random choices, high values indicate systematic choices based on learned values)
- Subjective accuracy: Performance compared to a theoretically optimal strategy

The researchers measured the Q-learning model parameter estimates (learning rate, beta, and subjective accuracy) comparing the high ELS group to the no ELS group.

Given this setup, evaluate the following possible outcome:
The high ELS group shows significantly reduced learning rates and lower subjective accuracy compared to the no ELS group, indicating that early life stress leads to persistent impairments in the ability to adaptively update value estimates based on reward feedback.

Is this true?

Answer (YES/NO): NO